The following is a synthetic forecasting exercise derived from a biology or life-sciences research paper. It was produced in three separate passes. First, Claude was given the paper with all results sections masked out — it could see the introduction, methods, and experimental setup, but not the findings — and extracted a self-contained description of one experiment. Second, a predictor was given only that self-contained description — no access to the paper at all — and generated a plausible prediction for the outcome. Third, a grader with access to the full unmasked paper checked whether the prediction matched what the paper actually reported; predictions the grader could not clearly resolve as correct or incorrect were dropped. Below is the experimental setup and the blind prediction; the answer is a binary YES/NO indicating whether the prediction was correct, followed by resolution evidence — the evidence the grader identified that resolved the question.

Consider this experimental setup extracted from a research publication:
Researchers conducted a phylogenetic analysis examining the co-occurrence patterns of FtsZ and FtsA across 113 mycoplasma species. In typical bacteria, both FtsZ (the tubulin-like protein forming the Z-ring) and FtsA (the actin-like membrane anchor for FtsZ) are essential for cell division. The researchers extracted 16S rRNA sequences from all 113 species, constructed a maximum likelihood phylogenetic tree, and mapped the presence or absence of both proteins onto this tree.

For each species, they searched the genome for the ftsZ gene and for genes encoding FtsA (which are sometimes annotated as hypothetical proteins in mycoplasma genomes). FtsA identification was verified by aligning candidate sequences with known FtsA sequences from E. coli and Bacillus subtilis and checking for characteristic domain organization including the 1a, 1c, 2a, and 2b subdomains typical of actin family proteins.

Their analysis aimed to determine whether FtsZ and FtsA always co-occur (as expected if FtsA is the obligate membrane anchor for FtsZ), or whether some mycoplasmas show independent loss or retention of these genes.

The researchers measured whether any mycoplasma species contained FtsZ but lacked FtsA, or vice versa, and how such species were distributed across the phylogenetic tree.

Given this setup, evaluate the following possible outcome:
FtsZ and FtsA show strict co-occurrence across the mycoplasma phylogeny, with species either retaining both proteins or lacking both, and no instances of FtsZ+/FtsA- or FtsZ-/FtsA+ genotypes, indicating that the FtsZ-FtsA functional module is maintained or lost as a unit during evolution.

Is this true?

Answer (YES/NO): NO